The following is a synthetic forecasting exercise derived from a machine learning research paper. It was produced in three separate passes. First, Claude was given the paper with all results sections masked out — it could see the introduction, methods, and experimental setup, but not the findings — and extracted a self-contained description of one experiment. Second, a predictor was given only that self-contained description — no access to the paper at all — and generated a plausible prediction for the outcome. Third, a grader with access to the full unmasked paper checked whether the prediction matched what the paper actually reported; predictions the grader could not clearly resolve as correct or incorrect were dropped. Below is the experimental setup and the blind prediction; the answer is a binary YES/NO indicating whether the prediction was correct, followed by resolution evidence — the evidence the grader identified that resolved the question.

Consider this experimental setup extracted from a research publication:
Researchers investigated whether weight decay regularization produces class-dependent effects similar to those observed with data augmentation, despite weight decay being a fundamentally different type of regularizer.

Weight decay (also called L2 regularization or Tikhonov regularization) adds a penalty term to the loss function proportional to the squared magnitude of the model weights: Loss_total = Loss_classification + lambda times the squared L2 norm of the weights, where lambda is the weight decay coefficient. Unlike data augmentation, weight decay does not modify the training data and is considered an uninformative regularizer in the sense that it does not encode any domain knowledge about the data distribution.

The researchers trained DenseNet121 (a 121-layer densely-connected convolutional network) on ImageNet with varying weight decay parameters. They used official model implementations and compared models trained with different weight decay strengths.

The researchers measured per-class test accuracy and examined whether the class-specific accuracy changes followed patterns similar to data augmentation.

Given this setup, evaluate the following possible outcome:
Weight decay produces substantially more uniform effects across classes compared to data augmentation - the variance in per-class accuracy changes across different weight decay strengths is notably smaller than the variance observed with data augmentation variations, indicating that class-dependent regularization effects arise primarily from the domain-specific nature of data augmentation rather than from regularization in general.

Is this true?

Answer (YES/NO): NO